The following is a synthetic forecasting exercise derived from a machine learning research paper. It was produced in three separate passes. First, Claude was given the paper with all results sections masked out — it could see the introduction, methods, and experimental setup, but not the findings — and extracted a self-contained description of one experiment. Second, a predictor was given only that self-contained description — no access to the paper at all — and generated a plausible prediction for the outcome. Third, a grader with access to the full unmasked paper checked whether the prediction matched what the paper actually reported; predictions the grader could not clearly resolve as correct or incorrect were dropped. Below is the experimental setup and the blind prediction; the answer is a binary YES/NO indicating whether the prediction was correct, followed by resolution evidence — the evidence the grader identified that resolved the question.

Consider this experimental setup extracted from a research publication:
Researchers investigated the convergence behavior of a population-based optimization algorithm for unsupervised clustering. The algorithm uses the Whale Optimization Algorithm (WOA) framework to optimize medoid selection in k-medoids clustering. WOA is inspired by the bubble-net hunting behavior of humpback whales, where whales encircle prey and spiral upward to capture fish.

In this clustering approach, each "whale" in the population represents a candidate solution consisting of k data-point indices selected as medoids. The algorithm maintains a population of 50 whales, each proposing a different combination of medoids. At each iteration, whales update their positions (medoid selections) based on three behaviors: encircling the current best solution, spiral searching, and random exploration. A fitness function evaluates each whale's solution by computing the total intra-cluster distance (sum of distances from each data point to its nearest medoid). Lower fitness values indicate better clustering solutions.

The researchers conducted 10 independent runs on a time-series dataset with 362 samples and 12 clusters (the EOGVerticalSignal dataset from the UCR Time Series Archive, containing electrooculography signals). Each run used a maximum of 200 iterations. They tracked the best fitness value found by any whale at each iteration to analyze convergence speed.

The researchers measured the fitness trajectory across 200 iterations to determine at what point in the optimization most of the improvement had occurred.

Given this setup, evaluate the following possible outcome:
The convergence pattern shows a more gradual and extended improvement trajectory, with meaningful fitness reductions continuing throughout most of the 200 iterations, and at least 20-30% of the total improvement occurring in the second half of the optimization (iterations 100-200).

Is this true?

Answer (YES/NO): NO